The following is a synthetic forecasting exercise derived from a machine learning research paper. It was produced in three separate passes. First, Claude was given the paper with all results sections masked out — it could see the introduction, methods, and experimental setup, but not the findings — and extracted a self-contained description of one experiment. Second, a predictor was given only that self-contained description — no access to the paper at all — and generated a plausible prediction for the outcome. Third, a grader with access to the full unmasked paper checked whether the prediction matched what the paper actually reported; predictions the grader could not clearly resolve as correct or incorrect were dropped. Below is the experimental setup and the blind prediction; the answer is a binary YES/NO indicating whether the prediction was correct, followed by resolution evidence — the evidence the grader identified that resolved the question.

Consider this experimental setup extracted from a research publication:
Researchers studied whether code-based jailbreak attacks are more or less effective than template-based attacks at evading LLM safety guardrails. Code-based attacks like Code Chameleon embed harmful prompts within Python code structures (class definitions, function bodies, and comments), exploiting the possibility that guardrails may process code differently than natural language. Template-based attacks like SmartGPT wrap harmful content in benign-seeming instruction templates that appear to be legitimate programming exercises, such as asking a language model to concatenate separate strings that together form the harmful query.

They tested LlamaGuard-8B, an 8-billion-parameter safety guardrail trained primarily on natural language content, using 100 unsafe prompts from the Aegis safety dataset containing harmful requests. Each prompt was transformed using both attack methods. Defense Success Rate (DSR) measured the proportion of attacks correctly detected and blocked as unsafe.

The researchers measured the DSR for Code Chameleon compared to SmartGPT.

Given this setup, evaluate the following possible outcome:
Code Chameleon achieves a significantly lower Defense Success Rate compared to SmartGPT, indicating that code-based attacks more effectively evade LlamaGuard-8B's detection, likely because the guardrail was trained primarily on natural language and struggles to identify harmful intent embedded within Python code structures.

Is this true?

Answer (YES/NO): YES